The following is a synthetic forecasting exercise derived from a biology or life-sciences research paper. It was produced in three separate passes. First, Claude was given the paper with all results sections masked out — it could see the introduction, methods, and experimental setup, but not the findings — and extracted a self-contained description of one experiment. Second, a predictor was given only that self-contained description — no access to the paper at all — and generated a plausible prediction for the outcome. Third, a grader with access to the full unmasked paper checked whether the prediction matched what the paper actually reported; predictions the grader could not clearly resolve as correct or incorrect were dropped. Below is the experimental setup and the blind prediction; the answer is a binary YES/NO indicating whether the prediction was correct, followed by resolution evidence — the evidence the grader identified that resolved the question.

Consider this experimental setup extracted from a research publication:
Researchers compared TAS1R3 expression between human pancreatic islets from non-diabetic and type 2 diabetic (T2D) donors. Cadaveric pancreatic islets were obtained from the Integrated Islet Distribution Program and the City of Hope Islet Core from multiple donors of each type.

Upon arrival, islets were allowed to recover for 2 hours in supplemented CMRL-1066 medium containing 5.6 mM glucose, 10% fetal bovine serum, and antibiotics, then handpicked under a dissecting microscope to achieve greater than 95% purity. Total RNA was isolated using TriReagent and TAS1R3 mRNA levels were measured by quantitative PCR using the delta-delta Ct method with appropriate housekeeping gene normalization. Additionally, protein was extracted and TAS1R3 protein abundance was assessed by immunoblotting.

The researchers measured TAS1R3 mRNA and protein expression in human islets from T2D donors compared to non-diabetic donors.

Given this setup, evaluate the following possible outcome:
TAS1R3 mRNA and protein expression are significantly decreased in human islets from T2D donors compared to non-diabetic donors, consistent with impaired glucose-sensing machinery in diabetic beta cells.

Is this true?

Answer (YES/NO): YES